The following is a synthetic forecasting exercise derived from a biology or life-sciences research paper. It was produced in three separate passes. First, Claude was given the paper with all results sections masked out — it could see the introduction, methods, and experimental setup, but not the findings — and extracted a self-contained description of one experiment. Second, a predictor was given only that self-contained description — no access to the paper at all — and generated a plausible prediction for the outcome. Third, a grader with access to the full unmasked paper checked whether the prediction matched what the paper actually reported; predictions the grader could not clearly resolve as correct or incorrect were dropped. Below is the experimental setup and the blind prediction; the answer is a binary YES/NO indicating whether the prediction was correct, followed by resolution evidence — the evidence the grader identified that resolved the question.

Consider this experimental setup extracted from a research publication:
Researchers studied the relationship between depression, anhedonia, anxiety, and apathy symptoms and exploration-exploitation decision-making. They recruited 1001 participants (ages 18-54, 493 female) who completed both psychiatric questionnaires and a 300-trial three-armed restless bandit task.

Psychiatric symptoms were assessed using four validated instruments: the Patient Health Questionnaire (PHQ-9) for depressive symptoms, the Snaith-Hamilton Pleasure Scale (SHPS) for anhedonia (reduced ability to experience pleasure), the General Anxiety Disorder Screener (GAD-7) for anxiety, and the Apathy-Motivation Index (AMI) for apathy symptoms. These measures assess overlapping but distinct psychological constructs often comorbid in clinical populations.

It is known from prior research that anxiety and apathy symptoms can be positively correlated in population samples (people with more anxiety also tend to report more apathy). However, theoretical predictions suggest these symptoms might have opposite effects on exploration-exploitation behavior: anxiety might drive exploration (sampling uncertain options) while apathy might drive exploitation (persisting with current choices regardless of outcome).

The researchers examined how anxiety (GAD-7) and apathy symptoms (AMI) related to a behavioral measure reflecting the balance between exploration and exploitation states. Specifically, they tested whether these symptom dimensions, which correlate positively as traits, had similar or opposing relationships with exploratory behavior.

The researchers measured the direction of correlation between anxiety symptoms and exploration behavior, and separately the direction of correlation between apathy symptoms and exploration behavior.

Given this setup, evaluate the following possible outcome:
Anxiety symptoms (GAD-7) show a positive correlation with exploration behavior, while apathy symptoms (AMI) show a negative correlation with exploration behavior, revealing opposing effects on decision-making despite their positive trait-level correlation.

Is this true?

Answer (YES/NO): YES